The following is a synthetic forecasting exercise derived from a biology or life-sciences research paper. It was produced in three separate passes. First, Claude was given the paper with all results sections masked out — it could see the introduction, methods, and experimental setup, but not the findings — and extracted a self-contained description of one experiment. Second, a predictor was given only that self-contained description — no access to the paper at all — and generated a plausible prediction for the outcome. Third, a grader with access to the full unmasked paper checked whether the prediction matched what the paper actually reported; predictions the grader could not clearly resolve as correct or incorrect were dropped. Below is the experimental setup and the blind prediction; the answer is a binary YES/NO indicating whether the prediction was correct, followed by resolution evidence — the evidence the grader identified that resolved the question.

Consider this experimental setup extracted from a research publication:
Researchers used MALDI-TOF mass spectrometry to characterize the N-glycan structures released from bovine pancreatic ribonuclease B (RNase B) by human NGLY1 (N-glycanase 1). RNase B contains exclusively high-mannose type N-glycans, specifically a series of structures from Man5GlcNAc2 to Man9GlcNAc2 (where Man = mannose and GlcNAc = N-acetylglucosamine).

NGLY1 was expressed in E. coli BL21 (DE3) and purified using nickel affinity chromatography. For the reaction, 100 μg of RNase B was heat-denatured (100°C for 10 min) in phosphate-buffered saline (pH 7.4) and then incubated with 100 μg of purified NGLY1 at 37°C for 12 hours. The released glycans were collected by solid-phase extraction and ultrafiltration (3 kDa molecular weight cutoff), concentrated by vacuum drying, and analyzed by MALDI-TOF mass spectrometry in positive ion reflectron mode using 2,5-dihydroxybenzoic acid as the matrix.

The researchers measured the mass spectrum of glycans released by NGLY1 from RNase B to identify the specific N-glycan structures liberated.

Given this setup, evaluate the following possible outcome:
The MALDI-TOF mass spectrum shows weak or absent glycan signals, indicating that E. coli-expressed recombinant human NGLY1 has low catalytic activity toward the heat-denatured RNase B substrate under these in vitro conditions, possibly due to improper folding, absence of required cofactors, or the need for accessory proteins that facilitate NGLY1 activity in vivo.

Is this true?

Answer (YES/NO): NO